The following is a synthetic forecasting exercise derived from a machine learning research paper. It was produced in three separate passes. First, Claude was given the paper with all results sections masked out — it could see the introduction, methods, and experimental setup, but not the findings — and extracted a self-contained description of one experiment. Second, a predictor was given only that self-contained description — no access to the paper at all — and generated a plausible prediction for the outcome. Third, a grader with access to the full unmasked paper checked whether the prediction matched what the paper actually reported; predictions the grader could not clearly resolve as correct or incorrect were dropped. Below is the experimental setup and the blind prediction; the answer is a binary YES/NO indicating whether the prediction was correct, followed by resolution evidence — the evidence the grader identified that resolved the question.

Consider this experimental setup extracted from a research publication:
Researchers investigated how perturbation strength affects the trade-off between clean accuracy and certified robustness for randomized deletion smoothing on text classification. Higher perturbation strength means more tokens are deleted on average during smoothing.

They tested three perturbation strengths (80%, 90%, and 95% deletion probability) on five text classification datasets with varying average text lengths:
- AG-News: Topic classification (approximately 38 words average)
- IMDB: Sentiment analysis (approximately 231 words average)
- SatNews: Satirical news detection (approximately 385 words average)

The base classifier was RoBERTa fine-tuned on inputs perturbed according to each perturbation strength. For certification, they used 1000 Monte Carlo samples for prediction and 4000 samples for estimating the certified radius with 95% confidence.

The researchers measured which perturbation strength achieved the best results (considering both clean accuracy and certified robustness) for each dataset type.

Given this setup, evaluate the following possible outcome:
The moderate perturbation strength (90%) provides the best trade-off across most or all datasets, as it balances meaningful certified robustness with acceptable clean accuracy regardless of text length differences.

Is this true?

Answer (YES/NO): NO